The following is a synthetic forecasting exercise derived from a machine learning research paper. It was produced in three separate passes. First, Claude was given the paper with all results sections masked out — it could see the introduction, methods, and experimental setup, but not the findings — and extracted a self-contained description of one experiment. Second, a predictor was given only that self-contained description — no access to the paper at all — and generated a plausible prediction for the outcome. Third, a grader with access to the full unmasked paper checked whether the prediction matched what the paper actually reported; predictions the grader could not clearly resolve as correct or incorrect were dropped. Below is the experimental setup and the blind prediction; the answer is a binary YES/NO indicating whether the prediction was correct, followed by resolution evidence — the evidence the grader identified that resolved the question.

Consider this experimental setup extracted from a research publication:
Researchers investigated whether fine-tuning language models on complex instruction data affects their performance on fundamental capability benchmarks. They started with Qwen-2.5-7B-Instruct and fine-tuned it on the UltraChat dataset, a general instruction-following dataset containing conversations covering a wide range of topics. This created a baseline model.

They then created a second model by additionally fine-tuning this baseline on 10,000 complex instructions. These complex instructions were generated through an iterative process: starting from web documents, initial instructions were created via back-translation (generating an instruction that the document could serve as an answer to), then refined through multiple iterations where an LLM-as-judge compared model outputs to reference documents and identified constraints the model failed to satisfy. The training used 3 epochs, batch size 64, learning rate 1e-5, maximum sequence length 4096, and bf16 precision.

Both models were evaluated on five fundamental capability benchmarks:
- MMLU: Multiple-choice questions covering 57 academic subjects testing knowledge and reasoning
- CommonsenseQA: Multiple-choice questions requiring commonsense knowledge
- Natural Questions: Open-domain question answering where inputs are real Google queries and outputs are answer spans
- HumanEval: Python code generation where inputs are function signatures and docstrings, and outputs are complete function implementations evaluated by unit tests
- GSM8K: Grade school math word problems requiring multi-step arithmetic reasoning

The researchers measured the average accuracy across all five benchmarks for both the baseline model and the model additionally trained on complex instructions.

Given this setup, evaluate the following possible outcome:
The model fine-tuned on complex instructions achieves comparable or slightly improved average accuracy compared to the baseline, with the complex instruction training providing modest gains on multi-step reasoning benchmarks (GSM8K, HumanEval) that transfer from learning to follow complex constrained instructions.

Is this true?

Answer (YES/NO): YES